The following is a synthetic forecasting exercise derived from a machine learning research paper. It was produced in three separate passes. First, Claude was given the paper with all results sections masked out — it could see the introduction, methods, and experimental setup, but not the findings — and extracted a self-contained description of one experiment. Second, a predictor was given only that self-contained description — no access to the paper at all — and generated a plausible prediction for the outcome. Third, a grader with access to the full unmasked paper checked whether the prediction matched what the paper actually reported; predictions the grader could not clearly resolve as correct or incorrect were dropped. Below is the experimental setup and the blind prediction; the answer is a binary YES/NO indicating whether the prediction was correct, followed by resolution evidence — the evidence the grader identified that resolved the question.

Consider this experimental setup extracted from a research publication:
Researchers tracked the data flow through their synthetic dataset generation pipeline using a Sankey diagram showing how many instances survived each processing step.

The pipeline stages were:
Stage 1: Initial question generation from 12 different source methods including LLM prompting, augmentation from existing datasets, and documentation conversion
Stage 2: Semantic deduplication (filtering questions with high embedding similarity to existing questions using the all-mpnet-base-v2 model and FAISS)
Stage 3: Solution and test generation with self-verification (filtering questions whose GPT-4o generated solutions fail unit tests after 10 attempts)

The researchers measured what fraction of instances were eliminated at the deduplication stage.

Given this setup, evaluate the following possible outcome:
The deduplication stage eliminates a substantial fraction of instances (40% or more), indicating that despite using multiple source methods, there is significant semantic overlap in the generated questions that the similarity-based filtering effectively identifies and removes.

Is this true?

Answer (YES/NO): NO